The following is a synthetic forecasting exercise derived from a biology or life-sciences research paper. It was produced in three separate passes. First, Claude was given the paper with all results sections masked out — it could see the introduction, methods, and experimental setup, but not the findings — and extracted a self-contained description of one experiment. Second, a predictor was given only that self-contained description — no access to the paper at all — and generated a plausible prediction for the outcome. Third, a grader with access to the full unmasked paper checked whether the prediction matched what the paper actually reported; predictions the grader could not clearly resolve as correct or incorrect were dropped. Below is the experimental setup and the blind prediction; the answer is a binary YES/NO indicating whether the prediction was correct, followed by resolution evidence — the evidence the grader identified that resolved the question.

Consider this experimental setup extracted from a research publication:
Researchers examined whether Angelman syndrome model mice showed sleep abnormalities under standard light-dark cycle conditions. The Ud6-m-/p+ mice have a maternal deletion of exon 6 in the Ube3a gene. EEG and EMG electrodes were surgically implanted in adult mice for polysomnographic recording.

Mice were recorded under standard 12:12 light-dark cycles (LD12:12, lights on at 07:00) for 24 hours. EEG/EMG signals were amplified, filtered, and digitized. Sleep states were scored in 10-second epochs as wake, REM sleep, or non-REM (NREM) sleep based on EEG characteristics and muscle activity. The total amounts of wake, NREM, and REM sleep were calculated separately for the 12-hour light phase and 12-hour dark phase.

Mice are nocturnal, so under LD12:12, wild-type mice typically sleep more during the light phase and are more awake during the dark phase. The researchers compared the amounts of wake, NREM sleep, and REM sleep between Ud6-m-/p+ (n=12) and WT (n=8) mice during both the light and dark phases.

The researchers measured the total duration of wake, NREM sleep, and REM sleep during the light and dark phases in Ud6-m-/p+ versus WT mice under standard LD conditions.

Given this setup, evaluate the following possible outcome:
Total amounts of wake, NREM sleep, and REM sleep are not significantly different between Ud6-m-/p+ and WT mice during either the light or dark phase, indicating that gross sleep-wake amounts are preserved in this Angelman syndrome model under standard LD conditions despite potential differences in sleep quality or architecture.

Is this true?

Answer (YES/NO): YES